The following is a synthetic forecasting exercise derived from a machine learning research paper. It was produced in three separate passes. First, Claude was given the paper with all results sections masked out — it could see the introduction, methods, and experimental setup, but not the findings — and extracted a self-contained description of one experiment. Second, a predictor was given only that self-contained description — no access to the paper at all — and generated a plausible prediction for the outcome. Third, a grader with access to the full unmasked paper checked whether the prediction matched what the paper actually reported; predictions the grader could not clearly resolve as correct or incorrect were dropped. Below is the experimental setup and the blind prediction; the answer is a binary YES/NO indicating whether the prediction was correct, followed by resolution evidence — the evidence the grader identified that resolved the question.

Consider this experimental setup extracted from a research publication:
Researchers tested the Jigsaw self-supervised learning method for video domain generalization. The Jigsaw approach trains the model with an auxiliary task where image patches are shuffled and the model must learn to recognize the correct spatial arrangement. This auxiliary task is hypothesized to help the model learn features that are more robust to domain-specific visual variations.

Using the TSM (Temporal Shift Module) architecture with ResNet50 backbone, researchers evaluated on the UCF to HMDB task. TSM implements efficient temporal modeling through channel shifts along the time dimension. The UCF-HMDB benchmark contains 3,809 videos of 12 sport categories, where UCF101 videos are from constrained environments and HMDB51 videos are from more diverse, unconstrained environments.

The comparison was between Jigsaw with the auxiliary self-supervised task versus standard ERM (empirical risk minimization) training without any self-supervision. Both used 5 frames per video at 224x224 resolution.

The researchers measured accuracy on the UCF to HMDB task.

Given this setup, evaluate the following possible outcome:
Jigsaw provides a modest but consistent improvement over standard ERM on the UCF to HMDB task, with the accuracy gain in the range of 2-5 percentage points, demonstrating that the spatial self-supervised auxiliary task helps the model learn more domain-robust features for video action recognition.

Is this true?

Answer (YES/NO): NO